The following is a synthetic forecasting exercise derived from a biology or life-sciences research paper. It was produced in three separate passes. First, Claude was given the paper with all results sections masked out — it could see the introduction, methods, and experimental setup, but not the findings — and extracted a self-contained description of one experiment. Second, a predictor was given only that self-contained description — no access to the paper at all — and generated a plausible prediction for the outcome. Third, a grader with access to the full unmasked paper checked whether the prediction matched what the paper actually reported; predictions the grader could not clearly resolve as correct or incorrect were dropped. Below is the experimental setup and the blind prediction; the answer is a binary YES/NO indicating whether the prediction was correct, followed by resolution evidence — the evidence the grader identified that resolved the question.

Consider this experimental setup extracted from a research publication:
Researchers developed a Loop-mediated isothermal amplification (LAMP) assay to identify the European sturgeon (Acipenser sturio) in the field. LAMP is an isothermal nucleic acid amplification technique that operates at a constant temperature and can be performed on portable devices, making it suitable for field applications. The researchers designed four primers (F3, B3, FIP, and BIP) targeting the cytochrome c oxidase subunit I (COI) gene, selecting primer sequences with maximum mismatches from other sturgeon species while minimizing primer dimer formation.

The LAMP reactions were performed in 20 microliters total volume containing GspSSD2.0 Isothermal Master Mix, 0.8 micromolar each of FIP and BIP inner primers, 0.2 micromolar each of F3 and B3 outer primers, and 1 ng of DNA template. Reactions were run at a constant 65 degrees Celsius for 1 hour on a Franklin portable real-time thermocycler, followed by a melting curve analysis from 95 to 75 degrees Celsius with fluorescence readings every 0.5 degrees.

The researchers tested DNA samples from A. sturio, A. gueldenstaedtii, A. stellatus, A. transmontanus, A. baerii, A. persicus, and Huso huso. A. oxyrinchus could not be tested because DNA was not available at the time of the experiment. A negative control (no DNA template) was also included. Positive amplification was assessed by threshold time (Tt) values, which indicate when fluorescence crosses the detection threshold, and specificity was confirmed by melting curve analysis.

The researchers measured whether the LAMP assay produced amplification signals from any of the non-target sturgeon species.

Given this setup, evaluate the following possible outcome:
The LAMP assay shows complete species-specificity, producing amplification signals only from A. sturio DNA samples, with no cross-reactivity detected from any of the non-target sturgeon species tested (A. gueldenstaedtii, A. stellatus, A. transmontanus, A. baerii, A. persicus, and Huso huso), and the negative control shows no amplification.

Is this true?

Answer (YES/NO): YES